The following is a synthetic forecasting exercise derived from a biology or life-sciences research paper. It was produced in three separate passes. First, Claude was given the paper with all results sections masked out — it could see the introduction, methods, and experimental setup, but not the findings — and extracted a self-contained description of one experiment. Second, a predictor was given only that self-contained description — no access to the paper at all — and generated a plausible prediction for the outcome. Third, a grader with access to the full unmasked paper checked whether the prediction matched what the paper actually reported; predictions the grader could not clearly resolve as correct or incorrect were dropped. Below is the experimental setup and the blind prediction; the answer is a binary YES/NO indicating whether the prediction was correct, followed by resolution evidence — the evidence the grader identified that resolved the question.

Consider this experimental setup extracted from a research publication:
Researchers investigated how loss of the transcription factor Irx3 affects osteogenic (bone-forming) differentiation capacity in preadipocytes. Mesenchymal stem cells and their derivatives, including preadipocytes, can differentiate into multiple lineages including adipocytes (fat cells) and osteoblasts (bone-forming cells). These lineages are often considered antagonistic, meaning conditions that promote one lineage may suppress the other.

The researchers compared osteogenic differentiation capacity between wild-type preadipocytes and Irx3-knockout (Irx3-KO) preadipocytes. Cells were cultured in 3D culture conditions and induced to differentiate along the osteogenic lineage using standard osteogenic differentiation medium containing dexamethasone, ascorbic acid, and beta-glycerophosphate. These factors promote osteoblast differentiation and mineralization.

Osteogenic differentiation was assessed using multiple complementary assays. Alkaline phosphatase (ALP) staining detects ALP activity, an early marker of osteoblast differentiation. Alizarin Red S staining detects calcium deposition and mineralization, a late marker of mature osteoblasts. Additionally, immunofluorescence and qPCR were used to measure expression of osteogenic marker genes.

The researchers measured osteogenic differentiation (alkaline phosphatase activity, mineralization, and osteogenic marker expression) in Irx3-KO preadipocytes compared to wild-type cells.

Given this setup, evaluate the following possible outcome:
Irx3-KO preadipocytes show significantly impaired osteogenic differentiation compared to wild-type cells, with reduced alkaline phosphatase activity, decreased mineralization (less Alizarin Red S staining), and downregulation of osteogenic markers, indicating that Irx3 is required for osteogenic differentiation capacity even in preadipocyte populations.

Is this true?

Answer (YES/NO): NO